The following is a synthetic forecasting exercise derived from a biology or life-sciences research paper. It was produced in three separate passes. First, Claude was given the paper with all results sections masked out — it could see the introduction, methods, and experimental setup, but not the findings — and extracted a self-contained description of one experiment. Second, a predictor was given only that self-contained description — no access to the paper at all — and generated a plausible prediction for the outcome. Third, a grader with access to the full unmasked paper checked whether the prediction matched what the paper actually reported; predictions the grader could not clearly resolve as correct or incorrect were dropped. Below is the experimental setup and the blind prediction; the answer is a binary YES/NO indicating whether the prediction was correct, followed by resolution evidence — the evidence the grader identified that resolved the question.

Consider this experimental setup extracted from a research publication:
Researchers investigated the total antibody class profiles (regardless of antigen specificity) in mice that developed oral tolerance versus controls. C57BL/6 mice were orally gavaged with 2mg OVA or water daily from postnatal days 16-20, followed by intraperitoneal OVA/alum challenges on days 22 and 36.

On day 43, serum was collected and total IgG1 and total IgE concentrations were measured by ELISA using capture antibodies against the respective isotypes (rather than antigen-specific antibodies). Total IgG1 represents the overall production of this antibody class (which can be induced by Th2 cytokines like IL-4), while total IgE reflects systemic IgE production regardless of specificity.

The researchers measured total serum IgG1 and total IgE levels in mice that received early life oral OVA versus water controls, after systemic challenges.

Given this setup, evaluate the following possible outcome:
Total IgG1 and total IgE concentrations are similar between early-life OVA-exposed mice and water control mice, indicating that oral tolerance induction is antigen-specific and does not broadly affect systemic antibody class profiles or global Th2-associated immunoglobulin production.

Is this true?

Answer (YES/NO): NO